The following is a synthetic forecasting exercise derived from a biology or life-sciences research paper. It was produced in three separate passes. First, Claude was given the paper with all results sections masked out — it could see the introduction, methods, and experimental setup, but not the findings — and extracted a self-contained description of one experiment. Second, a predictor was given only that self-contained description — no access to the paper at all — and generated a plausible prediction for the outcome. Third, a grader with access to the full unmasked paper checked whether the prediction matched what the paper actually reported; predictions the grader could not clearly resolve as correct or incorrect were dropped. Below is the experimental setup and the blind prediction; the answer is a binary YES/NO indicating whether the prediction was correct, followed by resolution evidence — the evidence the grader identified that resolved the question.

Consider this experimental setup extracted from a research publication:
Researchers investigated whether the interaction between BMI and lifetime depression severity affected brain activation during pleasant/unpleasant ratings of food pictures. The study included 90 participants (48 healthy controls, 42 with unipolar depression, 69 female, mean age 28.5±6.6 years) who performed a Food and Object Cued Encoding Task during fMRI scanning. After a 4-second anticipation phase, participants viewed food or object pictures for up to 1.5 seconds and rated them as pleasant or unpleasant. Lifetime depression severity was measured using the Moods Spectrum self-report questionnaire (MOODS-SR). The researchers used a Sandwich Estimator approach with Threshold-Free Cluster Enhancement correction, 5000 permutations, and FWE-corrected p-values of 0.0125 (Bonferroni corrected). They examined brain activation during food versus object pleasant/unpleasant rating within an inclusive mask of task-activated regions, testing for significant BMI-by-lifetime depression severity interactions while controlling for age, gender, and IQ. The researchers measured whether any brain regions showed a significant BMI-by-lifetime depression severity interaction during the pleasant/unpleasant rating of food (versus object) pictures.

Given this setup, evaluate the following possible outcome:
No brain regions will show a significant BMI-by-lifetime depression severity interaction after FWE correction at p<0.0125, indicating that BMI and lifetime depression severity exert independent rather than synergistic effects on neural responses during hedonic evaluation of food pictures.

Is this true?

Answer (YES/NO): YES